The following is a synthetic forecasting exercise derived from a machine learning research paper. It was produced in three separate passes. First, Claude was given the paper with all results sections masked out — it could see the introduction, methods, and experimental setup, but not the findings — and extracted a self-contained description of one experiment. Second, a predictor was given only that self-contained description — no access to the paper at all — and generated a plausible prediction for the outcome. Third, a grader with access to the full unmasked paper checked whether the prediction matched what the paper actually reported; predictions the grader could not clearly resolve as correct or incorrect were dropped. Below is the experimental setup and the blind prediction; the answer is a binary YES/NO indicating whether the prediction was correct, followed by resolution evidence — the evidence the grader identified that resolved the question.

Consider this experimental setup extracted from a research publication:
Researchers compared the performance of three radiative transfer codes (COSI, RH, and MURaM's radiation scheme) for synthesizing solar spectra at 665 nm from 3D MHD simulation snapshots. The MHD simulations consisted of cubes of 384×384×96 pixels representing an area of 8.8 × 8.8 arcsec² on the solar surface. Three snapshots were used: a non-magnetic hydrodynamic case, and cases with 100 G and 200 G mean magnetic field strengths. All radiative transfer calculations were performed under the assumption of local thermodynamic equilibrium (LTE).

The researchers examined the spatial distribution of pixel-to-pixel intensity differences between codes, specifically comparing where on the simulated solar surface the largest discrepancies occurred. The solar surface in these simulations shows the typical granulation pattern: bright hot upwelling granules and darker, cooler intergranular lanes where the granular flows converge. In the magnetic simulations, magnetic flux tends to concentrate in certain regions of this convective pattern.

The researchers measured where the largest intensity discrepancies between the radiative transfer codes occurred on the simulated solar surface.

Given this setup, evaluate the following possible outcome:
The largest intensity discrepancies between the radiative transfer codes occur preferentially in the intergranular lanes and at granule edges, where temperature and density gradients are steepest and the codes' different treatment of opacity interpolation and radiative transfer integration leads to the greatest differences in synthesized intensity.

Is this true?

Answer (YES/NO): YES